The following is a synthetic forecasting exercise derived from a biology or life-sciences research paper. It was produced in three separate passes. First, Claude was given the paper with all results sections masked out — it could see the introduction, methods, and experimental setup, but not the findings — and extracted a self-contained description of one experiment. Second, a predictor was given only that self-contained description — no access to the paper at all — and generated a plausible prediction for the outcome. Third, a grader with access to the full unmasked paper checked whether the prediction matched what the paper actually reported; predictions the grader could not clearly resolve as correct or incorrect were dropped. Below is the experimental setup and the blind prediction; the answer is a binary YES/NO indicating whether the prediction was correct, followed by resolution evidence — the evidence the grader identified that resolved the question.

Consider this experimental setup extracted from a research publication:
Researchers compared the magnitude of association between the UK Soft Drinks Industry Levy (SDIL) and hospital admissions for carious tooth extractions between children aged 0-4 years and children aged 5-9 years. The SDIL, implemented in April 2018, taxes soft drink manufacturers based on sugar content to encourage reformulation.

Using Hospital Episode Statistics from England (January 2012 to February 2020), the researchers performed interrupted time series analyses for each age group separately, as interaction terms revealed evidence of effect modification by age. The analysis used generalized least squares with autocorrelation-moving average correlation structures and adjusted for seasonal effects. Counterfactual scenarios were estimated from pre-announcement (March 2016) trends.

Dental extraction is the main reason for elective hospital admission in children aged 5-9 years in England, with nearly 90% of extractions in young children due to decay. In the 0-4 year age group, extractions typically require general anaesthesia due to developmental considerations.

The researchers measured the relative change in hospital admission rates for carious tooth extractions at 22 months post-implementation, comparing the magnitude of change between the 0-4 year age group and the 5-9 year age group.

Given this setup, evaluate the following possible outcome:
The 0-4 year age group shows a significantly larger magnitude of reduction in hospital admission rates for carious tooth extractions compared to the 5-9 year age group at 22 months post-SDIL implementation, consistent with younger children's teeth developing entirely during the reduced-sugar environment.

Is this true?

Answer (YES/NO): YES